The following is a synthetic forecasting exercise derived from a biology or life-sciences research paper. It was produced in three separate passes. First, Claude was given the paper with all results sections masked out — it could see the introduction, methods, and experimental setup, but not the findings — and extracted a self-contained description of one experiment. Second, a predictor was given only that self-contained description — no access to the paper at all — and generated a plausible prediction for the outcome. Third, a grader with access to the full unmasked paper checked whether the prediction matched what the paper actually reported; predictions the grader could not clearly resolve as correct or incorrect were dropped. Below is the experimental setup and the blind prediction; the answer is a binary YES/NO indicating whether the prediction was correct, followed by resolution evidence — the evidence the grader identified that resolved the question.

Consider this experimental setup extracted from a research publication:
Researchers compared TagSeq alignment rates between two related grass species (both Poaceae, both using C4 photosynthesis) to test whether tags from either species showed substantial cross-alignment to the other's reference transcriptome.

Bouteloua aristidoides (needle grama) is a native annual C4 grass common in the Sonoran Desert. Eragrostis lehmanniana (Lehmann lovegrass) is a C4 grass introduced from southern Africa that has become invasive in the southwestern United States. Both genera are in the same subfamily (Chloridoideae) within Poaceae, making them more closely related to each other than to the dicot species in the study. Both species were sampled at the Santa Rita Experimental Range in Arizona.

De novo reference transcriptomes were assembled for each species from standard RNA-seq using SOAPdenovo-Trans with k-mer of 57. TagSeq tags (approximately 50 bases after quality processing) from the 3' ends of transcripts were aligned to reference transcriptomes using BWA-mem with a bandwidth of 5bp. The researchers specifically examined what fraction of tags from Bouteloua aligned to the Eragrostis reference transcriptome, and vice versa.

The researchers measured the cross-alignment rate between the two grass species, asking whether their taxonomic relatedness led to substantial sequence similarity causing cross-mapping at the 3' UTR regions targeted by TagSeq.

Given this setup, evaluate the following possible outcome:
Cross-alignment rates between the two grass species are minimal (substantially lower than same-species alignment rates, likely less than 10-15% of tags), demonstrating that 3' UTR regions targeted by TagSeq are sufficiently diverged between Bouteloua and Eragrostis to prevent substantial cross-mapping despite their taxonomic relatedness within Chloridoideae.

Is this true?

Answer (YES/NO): NO